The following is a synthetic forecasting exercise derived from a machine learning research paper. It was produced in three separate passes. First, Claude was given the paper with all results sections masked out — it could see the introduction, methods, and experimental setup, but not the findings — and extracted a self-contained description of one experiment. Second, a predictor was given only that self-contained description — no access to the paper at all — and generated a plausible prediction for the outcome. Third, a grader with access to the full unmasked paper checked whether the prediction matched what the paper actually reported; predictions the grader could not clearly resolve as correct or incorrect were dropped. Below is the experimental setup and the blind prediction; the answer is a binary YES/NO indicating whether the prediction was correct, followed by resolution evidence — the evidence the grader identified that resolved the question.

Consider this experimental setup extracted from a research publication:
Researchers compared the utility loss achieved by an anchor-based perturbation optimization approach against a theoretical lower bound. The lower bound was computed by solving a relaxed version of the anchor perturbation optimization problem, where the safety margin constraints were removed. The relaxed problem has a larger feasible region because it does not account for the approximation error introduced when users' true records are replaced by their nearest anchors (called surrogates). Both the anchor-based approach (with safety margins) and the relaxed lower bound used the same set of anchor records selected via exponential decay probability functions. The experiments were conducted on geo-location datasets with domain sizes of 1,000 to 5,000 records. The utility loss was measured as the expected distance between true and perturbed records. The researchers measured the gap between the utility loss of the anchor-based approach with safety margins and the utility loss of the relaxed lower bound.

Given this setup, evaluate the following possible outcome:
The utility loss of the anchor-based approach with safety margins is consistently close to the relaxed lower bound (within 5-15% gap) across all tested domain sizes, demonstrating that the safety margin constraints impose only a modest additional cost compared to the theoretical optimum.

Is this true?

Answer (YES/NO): NO